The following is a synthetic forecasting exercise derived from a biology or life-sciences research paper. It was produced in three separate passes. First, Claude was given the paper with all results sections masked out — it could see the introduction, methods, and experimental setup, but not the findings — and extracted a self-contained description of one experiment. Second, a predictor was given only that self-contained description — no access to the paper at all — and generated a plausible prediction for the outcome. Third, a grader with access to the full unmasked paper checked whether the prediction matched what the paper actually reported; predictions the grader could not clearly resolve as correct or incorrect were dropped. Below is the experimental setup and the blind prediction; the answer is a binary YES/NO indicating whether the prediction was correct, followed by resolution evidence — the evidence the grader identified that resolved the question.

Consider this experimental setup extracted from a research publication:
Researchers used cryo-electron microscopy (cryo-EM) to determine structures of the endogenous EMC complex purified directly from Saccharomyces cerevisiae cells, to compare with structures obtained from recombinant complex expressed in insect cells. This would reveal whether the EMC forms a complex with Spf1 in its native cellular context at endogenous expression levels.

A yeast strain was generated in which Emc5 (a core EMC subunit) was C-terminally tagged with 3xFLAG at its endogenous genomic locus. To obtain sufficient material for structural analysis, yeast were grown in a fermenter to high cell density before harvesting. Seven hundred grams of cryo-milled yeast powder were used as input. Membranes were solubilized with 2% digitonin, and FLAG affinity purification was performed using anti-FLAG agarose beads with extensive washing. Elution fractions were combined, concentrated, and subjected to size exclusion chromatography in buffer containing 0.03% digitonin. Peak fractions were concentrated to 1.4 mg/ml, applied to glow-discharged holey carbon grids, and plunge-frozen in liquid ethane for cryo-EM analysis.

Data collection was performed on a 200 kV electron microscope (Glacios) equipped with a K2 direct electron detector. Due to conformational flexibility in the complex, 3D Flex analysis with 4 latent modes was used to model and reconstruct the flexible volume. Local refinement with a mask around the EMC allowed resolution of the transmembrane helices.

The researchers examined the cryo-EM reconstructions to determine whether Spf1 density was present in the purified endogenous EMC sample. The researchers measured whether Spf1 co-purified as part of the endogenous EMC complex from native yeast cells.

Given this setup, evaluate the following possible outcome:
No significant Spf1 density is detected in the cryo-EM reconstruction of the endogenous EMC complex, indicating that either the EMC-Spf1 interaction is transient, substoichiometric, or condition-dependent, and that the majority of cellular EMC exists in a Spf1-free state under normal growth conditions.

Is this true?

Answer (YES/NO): NO